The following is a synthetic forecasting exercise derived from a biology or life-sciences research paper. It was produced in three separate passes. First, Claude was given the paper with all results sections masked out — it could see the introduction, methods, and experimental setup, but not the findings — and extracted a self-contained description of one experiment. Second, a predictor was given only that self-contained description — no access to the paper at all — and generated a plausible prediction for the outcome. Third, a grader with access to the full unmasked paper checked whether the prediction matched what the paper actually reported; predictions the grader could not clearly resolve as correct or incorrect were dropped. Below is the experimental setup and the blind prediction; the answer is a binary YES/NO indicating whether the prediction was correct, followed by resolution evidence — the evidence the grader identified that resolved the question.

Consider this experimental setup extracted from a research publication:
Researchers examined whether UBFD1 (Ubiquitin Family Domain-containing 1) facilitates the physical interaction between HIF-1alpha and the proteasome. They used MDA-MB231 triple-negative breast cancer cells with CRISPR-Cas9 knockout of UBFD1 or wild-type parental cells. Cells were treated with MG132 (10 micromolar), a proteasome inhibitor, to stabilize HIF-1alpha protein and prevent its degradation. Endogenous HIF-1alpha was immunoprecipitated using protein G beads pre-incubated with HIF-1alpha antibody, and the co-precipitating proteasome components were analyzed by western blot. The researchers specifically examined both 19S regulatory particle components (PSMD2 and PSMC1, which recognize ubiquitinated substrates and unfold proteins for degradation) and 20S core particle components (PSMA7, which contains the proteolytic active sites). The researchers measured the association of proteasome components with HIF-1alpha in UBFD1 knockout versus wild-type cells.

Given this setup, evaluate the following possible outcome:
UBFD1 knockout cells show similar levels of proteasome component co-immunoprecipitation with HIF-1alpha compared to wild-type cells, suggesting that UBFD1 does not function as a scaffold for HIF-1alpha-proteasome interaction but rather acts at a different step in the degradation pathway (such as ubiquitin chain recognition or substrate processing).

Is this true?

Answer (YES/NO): NO